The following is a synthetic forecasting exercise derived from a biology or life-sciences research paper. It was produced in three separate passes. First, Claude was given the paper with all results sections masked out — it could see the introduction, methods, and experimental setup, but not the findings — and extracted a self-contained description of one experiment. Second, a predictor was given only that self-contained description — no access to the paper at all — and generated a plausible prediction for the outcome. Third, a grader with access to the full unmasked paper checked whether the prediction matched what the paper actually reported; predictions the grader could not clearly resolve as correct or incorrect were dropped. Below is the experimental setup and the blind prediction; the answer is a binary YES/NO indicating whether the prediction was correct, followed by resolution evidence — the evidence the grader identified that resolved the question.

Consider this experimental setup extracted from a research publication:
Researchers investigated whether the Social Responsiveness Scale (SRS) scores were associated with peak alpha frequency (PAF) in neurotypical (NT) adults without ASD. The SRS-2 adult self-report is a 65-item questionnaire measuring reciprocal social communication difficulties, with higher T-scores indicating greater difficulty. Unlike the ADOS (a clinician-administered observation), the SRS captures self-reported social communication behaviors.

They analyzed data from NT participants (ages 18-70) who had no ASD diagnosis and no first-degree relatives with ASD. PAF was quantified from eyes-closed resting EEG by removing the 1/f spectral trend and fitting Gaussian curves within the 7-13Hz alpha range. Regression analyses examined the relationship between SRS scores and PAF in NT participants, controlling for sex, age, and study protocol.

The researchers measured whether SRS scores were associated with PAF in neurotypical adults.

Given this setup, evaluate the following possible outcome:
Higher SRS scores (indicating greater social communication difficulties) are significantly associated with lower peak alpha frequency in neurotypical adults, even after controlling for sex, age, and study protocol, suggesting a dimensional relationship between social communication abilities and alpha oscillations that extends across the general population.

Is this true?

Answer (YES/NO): NO